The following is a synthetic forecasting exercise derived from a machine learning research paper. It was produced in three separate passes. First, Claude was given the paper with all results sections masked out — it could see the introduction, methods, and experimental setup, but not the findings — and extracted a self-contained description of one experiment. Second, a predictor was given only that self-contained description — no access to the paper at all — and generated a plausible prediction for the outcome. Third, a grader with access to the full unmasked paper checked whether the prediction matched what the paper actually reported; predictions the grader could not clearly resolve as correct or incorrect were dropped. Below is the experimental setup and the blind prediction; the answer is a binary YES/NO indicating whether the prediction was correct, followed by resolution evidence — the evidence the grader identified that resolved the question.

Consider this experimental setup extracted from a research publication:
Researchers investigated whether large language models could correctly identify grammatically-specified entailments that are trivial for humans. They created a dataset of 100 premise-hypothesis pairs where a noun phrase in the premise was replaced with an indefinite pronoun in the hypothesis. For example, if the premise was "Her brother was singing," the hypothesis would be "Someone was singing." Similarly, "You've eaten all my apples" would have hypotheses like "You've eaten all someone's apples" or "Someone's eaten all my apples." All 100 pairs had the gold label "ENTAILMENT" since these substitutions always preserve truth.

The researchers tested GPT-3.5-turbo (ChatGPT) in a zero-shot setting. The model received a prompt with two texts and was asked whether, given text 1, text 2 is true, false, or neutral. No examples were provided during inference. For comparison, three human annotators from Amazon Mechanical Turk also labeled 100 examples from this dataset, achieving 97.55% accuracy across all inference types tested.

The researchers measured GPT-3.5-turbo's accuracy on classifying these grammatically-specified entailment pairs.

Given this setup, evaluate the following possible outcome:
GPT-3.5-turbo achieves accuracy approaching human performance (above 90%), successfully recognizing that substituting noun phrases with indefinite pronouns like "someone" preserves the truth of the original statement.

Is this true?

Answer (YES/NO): NO